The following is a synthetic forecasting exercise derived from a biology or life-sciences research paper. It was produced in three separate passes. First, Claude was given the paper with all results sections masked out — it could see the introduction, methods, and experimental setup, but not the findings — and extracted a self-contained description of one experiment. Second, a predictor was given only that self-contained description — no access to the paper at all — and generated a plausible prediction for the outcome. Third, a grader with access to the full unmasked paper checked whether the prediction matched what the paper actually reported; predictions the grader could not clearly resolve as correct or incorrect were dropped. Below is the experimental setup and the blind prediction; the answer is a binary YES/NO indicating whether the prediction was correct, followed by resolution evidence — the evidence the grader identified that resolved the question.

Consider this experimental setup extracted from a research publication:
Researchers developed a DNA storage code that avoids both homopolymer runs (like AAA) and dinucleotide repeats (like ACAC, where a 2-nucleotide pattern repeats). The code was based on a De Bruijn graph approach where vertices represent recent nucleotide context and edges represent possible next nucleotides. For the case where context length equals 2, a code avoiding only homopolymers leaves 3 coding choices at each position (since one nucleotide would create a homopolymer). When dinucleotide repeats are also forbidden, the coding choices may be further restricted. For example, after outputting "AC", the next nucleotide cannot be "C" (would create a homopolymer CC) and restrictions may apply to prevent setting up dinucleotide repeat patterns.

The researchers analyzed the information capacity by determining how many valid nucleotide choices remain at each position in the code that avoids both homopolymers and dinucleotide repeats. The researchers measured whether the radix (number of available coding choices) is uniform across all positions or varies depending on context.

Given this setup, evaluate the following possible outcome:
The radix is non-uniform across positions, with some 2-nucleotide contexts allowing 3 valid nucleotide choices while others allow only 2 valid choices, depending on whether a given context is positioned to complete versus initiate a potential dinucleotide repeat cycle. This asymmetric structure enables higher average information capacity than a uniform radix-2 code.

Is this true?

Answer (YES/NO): YES